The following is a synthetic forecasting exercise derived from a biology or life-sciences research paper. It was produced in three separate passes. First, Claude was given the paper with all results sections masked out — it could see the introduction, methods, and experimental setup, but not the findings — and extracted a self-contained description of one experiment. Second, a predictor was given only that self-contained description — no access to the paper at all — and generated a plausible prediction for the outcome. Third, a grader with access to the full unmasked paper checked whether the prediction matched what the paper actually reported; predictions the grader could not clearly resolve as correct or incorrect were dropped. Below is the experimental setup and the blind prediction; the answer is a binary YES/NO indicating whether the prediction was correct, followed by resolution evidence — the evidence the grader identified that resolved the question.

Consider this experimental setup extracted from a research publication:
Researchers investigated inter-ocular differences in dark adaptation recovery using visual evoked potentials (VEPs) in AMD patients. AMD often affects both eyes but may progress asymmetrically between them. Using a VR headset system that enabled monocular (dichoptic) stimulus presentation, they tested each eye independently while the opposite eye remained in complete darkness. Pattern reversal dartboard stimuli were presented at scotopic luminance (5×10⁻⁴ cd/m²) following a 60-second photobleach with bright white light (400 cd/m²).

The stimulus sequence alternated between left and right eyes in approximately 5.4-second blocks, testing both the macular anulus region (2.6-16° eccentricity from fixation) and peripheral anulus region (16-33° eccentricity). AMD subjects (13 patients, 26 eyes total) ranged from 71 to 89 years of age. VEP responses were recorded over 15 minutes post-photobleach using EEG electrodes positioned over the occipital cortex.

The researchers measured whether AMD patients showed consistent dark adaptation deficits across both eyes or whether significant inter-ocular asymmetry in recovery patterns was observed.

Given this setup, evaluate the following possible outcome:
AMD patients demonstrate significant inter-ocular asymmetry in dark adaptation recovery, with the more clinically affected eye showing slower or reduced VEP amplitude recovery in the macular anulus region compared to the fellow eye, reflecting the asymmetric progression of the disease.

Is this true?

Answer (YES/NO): YES